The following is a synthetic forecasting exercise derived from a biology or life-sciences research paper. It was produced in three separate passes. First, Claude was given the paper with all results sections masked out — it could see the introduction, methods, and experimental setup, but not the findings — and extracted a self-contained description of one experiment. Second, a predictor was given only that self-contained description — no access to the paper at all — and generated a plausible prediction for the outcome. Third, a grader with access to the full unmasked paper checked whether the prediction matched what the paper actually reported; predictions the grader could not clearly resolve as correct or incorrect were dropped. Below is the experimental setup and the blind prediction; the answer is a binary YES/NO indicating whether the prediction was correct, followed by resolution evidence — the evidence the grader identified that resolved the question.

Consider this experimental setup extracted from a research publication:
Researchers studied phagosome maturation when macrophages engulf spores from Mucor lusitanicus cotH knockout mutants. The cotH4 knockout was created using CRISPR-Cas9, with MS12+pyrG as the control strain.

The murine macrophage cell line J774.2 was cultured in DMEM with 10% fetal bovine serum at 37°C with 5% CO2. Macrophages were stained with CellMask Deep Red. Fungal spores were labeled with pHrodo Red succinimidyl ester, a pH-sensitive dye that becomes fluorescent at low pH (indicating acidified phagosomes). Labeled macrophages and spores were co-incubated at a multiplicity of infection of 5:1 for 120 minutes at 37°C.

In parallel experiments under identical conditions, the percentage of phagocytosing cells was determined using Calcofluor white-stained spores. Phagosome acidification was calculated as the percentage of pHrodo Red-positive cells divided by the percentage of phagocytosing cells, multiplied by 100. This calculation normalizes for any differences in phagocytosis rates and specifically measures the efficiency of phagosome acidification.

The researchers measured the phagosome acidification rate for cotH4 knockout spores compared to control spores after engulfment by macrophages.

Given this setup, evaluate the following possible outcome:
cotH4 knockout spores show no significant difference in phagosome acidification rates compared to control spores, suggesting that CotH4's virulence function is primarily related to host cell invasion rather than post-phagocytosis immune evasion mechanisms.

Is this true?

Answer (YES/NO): YES